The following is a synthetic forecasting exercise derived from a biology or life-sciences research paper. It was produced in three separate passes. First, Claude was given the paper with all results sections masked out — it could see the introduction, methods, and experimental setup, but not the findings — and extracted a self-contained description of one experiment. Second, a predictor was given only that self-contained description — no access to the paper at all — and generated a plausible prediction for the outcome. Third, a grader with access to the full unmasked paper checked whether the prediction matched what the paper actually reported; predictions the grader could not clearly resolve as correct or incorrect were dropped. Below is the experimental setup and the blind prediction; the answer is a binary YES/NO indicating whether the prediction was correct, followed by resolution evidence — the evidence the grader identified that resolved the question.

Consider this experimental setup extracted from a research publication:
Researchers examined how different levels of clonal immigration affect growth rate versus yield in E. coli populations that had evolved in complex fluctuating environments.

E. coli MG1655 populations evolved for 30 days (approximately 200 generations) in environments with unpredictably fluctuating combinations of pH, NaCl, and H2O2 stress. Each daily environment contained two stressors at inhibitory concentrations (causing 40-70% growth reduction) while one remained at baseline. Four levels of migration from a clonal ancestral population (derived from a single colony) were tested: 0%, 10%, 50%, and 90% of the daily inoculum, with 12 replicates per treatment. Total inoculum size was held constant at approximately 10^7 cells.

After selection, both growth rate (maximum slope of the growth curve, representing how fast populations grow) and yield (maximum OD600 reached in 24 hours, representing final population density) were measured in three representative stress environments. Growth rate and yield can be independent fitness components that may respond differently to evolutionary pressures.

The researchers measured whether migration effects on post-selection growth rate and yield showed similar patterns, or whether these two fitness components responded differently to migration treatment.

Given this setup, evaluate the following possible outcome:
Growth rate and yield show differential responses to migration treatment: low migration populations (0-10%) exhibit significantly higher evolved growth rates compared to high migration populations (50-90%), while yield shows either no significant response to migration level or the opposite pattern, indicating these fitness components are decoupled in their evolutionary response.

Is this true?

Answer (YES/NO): NO